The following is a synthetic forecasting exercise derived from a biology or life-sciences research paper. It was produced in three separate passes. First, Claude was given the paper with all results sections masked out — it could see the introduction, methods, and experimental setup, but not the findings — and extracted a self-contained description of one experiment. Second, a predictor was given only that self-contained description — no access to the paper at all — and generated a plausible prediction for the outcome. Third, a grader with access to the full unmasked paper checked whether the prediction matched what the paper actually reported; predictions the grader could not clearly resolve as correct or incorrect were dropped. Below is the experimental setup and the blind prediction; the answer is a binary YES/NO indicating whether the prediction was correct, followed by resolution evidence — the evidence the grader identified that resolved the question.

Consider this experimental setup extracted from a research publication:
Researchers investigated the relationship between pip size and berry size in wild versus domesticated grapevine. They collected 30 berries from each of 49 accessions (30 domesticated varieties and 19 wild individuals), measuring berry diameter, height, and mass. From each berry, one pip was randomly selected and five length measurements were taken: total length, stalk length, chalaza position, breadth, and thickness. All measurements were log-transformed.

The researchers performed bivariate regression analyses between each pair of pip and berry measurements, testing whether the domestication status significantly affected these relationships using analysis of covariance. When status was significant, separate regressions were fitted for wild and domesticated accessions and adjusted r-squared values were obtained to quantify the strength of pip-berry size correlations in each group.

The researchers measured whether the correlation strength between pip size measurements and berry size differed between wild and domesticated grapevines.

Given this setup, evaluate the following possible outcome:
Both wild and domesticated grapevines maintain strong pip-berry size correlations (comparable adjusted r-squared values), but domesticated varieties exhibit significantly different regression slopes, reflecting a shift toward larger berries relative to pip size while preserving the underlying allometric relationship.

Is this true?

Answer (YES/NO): NO